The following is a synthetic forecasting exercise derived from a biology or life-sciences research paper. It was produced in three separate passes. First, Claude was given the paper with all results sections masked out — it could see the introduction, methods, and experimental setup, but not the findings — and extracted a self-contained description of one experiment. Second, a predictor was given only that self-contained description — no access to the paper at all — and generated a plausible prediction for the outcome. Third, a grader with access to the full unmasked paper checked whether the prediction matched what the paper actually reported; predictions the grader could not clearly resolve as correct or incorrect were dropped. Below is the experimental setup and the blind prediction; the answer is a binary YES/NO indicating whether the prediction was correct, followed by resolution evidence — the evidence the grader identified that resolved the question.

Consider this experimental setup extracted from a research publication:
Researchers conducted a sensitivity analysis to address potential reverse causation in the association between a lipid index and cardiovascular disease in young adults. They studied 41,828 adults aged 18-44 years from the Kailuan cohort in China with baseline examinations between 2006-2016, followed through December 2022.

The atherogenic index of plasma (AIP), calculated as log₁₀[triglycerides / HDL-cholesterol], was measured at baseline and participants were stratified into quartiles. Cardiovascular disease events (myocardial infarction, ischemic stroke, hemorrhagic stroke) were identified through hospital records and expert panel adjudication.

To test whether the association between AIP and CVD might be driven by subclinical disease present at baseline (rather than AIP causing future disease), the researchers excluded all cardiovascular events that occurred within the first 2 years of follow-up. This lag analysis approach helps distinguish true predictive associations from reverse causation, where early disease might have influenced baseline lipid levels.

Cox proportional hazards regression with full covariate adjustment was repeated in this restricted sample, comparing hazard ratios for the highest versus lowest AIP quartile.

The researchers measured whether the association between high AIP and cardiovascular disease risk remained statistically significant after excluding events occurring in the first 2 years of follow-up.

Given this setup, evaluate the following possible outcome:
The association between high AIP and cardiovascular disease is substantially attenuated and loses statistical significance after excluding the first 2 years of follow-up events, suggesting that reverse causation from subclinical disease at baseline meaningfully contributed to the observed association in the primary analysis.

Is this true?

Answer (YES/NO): NO